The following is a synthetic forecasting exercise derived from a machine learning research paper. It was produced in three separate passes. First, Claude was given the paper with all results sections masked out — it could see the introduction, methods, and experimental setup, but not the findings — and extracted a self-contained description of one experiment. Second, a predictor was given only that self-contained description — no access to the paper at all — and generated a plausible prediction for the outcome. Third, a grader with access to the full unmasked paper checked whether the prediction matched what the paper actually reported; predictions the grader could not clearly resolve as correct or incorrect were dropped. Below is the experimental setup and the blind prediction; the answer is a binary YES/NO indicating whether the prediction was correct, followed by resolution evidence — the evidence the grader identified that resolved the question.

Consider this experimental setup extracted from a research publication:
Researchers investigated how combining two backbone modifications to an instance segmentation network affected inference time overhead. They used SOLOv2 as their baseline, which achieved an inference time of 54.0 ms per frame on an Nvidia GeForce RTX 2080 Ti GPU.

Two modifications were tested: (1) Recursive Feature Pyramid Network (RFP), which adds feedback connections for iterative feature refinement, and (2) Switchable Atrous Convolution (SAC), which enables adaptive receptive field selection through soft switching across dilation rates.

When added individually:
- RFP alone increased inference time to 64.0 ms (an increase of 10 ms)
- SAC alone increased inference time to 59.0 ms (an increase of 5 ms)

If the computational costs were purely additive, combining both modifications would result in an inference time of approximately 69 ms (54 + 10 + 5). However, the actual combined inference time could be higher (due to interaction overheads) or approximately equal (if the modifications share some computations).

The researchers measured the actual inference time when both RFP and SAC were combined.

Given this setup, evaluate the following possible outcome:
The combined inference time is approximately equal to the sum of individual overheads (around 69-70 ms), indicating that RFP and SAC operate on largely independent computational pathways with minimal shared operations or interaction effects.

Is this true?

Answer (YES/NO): NO